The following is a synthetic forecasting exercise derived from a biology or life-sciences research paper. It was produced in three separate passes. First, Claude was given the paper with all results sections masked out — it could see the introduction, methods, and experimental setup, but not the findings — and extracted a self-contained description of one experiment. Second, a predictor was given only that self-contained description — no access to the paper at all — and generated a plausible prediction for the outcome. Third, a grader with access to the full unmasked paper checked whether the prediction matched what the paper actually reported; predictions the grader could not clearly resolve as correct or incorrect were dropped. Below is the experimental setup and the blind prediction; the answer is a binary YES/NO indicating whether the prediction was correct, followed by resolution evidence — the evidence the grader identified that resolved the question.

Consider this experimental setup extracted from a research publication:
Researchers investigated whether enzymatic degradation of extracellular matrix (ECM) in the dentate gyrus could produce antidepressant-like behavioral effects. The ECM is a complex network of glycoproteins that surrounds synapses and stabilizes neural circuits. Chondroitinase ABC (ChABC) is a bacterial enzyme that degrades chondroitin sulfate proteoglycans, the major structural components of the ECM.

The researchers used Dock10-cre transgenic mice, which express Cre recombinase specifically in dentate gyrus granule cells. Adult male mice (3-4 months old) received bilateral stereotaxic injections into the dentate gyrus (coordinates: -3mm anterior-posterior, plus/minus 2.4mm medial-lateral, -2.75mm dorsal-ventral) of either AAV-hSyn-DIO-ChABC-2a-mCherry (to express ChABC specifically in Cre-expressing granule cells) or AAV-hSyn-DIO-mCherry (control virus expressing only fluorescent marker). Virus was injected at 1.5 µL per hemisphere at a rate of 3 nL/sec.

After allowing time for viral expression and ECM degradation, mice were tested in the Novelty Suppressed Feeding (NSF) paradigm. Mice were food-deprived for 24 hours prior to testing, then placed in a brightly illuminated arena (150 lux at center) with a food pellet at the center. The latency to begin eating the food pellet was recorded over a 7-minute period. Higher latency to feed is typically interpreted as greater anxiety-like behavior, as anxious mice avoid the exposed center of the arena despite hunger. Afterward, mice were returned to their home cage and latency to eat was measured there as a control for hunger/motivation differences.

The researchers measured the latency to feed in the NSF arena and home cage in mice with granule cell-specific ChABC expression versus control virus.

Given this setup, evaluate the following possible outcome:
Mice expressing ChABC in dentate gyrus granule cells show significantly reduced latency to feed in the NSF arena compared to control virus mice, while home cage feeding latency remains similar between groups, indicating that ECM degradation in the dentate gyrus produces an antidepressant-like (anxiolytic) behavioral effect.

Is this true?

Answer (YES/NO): NO